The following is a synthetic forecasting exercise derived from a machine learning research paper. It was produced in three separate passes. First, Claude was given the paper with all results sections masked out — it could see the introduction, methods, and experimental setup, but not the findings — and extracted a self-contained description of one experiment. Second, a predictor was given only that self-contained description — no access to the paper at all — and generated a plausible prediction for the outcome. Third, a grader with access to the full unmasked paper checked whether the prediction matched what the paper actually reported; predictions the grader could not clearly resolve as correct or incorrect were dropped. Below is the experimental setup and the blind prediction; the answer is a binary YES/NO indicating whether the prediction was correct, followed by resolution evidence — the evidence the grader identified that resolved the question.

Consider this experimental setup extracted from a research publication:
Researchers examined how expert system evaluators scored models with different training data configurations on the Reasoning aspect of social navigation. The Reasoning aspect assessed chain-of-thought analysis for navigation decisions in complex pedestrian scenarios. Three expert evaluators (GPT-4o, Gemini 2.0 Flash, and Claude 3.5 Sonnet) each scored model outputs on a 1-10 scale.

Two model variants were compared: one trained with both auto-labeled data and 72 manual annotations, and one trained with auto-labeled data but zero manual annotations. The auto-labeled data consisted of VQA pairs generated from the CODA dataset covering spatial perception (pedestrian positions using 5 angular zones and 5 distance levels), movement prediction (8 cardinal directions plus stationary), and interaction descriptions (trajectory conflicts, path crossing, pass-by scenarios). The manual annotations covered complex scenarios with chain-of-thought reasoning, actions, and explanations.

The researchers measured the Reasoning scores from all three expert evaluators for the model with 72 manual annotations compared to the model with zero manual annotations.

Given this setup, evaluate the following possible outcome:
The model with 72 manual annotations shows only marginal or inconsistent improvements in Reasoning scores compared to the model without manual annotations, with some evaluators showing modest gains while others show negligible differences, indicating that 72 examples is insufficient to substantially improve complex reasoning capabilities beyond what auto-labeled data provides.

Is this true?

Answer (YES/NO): NO